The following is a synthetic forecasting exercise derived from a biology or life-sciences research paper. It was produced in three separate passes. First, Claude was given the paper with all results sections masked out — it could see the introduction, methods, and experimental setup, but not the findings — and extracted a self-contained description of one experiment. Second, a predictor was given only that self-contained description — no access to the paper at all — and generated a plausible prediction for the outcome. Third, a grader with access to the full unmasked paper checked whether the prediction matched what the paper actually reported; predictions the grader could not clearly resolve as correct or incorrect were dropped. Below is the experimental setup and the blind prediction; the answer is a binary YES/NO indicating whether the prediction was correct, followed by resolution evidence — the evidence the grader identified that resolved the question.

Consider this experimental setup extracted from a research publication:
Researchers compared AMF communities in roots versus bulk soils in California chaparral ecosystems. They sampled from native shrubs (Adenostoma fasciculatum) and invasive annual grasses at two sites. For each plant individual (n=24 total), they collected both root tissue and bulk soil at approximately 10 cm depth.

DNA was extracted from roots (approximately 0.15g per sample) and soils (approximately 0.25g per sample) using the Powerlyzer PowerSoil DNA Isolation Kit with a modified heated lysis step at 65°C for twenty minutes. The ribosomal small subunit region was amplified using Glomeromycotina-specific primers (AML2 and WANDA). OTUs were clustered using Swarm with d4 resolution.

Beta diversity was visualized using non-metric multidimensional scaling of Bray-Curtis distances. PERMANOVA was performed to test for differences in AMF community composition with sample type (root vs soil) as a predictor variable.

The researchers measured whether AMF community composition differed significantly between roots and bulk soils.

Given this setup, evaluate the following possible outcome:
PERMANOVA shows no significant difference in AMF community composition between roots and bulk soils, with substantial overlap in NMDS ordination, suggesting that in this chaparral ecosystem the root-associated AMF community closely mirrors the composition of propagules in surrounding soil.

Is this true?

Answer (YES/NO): YES